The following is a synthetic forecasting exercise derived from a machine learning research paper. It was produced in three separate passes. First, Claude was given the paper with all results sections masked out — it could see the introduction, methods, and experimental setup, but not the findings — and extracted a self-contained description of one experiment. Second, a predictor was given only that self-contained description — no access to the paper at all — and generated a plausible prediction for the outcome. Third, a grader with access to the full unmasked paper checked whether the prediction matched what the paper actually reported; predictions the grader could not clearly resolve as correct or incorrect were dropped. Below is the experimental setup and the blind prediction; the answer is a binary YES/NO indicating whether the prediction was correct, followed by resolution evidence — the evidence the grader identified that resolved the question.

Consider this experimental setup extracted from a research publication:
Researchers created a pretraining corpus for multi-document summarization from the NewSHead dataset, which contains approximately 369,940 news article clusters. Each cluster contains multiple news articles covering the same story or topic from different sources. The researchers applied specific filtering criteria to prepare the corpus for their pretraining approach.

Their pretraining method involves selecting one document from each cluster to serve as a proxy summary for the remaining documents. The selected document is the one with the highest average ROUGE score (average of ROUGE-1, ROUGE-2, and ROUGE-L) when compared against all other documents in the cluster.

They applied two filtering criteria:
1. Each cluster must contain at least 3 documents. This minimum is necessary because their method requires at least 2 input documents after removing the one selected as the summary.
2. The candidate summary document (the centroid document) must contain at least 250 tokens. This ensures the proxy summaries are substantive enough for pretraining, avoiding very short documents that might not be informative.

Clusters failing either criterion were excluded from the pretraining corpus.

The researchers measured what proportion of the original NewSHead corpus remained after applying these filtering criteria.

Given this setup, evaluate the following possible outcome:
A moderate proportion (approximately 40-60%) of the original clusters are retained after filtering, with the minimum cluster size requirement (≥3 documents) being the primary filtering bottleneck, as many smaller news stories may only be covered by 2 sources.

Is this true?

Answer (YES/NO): YES